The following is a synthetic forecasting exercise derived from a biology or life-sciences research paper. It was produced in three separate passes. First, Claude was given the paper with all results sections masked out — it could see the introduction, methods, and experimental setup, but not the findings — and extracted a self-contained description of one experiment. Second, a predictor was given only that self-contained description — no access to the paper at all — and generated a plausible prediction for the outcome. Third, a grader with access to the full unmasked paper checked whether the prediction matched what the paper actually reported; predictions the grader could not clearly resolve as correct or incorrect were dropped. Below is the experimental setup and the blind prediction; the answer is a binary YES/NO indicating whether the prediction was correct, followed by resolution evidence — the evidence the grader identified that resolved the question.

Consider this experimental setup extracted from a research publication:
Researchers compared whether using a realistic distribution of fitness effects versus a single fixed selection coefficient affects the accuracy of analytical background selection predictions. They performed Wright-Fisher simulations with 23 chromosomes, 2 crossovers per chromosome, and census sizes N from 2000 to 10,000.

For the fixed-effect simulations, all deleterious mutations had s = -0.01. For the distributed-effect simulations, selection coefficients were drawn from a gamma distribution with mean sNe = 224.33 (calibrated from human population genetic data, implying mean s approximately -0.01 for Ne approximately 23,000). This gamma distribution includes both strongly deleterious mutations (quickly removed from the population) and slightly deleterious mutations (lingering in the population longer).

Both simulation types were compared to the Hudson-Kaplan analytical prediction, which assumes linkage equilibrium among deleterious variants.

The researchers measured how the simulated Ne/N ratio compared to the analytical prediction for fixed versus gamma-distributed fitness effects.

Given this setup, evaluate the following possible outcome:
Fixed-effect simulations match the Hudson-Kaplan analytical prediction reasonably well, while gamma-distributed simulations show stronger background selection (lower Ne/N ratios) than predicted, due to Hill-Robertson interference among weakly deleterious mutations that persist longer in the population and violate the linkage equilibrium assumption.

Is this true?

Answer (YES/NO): NO